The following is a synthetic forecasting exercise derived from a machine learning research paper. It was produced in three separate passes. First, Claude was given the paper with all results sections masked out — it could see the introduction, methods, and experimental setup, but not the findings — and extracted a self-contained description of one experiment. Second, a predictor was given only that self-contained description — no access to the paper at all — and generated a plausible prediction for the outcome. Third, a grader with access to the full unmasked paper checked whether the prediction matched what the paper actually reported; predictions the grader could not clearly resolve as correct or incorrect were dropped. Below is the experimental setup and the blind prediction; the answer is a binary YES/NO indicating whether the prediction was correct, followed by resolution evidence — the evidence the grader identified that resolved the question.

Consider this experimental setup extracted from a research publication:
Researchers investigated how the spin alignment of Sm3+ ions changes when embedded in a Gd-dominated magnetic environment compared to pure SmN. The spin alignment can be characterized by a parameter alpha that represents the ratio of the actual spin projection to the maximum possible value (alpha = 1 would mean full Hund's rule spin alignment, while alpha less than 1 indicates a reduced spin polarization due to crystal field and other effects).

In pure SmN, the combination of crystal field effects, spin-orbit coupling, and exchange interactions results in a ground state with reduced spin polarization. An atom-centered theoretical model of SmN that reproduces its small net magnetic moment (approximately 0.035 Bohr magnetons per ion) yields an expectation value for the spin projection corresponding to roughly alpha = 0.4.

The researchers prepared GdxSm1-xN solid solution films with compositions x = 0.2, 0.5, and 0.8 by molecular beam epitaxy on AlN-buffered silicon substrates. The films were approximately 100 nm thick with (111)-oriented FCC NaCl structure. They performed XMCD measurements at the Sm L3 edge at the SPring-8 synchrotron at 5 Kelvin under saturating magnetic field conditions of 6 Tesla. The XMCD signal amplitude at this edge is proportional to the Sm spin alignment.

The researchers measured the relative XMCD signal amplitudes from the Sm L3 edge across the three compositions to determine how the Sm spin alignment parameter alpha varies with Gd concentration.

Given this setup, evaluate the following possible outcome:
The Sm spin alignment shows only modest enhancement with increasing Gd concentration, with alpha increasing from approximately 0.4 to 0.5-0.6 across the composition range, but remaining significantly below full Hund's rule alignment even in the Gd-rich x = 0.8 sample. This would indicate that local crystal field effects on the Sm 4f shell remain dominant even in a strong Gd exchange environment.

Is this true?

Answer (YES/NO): YES